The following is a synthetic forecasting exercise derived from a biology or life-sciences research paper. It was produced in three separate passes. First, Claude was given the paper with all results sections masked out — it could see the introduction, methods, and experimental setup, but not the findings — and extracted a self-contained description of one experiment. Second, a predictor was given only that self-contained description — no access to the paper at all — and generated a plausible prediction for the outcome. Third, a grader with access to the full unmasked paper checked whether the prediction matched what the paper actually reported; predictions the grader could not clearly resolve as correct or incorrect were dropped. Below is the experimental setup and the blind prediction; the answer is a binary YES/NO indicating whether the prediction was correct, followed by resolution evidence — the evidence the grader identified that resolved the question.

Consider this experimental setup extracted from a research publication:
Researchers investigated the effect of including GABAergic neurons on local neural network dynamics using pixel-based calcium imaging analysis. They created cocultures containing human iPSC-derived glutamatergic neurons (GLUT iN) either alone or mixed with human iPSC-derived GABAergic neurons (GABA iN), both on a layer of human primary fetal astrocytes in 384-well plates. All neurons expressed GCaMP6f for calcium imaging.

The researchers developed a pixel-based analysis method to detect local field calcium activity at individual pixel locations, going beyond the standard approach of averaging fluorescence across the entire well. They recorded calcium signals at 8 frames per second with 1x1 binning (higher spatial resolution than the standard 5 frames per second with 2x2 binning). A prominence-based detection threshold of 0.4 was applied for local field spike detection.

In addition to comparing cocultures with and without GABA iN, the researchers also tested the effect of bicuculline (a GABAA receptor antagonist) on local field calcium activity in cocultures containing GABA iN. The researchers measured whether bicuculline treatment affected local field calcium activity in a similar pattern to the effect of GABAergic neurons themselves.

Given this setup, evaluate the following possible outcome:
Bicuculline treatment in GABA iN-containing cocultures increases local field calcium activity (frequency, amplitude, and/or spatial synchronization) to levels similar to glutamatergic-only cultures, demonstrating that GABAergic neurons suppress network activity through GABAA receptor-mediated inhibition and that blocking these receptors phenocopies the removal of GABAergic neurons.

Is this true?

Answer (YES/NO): NO